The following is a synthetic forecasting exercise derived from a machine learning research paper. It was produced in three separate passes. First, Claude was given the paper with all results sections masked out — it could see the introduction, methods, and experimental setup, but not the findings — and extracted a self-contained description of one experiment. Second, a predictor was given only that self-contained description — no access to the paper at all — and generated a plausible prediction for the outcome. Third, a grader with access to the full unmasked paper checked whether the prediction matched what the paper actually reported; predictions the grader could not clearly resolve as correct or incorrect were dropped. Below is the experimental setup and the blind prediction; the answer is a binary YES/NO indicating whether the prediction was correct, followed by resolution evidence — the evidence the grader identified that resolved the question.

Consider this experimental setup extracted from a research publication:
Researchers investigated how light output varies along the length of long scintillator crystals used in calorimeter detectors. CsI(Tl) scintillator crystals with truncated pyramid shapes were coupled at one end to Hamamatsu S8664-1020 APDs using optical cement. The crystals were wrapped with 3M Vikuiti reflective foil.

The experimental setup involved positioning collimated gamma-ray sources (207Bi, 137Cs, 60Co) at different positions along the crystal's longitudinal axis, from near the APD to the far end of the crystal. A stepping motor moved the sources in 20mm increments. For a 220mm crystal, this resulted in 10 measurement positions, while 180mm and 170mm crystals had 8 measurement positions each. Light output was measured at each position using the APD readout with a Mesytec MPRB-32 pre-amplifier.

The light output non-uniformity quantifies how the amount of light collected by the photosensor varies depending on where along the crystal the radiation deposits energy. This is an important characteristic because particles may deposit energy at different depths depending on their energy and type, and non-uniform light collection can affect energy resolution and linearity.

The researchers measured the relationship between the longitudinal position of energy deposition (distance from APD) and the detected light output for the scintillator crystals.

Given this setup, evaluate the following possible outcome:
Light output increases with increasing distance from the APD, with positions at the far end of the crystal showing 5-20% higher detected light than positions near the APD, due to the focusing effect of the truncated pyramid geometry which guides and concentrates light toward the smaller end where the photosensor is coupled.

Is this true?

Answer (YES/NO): NO